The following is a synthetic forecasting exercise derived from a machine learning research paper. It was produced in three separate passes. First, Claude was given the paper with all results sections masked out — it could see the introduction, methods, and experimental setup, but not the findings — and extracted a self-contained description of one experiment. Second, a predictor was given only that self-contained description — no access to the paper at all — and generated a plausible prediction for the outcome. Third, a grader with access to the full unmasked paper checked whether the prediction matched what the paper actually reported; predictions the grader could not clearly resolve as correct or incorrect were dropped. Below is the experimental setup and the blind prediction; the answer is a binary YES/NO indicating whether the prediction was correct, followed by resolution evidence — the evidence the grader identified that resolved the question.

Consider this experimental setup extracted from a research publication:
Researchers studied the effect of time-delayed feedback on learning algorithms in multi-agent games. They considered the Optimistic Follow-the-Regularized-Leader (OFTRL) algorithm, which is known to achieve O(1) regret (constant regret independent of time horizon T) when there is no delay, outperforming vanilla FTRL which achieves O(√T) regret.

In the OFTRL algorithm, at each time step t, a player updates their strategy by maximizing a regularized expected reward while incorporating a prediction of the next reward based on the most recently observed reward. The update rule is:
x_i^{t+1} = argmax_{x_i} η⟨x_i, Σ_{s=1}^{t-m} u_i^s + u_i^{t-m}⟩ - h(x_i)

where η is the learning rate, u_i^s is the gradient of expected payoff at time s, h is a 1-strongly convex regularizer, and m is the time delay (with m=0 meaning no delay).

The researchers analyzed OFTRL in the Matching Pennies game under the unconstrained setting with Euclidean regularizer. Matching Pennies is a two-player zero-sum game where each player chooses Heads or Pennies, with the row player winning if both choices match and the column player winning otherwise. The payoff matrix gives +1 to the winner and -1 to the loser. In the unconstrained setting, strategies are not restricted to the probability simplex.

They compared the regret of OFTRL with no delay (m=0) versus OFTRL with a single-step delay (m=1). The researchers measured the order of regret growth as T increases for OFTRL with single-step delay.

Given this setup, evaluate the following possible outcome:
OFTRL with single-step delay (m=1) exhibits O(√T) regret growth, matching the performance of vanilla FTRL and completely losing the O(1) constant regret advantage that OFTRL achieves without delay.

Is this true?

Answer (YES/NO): YES